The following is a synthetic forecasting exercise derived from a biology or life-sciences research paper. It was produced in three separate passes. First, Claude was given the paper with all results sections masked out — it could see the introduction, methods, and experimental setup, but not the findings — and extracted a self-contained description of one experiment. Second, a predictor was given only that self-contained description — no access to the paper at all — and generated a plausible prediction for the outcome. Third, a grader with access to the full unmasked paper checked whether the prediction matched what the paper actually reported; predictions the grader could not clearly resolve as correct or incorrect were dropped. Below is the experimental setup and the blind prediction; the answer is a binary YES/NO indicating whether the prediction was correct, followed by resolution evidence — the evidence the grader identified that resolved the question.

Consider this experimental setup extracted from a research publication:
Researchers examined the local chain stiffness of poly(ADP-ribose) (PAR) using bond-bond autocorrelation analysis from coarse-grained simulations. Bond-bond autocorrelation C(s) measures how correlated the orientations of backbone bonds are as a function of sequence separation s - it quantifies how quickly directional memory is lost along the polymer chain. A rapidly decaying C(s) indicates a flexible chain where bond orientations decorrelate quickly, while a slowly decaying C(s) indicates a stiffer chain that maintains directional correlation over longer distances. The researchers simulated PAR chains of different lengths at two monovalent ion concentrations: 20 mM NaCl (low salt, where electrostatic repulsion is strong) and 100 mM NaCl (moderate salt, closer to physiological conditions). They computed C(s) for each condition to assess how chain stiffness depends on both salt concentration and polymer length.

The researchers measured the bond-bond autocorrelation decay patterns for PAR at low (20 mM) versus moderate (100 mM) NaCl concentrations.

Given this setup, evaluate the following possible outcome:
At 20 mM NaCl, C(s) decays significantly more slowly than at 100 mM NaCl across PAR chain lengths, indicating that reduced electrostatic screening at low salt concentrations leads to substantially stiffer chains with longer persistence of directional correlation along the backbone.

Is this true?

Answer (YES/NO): YES